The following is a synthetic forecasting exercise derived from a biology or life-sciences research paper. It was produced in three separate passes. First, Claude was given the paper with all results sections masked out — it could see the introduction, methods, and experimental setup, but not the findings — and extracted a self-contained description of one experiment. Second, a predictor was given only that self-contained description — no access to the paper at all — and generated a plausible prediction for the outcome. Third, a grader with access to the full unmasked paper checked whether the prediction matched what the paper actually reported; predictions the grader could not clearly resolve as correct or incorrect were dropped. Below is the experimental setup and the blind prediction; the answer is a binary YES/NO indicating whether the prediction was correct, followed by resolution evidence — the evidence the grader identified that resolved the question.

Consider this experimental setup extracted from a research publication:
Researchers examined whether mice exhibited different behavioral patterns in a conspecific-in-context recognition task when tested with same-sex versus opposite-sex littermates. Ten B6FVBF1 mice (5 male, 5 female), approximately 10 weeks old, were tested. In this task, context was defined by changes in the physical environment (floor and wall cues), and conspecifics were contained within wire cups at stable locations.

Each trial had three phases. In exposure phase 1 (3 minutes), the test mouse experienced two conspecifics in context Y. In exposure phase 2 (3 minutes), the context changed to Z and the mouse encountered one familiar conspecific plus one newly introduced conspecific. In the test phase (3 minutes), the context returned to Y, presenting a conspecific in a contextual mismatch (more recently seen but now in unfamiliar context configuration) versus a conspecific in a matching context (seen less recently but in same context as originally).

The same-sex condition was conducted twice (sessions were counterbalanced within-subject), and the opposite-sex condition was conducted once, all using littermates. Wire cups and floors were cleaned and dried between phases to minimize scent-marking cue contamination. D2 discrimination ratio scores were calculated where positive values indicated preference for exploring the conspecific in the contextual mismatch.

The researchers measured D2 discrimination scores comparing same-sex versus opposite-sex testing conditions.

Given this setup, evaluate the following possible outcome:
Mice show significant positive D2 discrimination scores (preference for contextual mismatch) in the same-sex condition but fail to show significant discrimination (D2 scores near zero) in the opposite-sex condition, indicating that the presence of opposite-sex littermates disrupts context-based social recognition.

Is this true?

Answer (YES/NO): NO